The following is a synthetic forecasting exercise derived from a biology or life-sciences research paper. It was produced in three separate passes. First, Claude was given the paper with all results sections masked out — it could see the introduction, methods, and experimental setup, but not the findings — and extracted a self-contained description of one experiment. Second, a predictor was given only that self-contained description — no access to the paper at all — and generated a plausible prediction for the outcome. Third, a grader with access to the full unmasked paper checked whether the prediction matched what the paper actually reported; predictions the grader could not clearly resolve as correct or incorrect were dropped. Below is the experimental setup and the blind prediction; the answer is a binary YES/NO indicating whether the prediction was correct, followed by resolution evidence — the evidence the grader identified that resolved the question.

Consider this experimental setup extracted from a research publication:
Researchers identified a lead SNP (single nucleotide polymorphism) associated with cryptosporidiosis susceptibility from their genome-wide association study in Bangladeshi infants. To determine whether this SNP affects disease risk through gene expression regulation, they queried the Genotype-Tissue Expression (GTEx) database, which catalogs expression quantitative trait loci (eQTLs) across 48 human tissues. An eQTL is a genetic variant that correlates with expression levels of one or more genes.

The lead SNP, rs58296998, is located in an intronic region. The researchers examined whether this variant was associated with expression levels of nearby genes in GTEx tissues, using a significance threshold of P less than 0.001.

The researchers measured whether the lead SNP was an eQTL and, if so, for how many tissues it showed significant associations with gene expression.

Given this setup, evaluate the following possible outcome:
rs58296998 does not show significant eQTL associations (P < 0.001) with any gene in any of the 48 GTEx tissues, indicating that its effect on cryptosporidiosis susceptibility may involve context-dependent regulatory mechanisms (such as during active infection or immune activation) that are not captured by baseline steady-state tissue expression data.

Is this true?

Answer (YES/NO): NO